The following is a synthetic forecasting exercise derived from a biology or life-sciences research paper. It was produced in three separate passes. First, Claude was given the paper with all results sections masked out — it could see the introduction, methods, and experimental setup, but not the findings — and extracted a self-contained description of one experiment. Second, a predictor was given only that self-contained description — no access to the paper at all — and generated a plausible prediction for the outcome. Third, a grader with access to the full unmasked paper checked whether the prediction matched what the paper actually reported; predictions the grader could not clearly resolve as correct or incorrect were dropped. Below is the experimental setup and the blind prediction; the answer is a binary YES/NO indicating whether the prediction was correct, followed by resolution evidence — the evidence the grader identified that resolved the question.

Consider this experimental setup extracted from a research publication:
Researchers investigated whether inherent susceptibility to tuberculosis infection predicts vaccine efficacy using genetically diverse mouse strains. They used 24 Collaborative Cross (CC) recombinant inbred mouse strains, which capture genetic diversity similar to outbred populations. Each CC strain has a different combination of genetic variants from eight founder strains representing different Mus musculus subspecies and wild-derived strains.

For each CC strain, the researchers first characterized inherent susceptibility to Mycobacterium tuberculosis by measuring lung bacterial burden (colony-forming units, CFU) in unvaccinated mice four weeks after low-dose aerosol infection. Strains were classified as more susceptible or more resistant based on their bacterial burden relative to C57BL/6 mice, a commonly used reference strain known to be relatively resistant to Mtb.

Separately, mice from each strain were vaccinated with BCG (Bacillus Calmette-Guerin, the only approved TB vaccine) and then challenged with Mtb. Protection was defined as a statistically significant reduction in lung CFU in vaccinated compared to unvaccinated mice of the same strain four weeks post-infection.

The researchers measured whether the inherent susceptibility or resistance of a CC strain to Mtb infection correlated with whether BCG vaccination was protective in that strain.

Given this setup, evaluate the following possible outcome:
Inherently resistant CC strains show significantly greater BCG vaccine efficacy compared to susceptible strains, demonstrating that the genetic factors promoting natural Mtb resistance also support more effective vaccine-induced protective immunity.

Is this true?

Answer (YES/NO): NO